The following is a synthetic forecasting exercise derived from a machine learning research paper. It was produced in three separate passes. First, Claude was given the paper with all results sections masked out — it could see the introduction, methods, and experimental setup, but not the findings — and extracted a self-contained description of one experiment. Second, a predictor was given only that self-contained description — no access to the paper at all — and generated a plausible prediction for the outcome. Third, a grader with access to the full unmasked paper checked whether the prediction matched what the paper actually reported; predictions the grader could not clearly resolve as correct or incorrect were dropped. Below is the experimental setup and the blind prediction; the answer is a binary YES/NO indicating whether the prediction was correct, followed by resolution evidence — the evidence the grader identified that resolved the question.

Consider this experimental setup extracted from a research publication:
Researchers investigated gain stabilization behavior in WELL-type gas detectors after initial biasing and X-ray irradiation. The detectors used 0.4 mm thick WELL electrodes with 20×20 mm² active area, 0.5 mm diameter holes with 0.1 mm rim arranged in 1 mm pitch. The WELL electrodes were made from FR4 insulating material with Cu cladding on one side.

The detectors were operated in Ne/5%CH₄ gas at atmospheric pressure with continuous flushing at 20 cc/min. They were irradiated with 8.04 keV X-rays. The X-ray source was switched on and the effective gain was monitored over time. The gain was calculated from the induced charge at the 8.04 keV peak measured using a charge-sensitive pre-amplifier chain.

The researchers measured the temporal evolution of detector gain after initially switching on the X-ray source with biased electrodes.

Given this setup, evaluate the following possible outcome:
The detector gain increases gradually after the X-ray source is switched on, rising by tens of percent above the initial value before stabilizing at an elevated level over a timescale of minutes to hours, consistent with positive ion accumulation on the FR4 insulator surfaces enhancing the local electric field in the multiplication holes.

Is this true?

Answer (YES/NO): NO